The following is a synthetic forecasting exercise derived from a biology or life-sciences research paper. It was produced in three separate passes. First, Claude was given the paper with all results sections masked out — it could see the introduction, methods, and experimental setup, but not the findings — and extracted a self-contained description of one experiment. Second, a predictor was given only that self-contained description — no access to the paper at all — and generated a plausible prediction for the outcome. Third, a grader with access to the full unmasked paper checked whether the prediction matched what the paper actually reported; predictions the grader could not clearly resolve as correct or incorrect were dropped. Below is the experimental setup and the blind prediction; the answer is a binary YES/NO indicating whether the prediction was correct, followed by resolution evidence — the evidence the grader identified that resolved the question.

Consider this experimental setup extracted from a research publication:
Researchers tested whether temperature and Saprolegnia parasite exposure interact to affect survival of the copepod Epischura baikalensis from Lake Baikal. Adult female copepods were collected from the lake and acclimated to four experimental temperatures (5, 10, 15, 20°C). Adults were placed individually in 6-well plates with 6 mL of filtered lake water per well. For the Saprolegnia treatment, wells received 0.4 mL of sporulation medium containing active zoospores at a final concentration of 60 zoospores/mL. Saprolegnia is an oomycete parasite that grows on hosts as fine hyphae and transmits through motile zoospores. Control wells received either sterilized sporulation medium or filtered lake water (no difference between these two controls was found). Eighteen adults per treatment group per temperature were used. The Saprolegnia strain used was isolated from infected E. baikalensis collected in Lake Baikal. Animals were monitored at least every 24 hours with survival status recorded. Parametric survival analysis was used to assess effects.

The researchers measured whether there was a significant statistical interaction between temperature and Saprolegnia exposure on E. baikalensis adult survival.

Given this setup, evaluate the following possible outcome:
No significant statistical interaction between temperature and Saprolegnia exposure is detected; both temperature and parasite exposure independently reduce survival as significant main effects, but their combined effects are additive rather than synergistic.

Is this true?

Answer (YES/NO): YES